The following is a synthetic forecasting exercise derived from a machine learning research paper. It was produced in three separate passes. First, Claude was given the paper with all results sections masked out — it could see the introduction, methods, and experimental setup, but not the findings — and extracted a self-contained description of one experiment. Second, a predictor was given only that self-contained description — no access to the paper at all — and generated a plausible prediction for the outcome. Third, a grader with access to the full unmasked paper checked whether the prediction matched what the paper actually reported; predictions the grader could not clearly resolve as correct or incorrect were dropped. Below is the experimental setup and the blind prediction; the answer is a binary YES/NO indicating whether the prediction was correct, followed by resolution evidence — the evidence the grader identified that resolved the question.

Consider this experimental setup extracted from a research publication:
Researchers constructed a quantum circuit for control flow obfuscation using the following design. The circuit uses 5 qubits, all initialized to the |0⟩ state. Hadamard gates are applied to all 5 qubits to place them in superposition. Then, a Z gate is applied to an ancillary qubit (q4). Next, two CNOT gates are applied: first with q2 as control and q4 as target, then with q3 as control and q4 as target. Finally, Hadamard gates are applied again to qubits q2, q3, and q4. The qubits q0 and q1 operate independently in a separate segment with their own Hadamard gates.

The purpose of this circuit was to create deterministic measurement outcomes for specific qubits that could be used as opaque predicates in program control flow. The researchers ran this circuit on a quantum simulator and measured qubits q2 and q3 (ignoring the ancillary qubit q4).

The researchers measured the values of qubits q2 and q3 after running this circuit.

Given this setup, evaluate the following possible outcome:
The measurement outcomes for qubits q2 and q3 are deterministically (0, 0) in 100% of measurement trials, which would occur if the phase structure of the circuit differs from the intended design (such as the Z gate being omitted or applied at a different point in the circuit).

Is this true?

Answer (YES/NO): NO